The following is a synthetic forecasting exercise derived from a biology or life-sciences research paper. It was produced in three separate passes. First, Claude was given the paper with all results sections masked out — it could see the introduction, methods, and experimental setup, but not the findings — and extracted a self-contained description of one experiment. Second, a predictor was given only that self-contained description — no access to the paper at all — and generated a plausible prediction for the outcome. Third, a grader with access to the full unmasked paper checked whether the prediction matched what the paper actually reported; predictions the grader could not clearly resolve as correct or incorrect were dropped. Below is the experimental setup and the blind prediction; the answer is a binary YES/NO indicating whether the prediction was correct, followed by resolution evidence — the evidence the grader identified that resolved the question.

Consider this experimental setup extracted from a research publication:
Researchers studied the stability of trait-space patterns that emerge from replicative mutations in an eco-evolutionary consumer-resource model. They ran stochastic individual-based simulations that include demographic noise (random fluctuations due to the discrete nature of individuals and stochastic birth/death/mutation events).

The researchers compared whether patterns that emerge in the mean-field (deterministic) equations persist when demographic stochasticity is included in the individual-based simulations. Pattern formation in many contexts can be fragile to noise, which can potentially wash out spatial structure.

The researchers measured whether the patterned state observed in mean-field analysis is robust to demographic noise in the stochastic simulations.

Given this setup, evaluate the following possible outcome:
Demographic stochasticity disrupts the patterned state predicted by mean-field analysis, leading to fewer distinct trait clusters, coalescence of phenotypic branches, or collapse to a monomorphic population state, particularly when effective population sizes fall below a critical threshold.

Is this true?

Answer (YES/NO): NO